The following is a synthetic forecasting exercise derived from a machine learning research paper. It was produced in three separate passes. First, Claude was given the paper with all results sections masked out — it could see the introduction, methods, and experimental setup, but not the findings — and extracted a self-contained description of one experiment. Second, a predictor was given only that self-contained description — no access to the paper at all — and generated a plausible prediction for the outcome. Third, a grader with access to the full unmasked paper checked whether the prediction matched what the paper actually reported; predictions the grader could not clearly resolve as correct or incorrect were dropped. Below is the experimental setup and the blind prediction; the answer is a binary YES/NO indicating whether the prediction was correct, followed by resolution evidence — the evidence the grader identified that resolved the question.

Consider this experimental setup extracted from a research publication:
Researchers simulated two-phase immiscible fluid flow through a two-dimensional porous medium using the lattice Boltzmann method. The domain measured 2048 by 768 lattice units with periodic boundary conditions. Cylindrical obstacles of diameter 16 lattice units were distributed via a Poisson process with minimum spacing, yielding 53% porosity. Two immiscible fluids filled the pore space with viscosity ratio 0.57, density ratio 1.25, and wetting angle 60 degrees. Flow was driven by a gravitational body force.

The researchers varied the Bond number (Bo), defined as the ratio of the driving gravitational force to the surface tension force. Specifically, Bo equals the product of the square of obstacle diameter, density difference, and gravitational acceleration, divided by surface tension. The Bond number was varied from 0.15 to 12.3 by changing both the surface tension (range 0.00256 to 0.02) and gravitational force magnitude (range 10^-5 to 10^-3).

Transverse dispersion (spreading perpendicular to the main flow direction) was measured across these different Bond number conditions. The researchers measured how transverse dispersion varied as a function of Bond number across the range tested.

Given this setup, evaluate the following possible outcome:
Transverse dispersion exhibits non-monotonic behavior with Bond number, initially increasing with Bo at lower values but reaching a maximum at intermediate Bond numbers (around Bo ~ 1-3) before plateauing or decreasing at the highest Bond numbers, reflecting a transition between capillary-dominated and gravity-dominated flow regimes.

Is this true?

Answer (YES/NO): NO